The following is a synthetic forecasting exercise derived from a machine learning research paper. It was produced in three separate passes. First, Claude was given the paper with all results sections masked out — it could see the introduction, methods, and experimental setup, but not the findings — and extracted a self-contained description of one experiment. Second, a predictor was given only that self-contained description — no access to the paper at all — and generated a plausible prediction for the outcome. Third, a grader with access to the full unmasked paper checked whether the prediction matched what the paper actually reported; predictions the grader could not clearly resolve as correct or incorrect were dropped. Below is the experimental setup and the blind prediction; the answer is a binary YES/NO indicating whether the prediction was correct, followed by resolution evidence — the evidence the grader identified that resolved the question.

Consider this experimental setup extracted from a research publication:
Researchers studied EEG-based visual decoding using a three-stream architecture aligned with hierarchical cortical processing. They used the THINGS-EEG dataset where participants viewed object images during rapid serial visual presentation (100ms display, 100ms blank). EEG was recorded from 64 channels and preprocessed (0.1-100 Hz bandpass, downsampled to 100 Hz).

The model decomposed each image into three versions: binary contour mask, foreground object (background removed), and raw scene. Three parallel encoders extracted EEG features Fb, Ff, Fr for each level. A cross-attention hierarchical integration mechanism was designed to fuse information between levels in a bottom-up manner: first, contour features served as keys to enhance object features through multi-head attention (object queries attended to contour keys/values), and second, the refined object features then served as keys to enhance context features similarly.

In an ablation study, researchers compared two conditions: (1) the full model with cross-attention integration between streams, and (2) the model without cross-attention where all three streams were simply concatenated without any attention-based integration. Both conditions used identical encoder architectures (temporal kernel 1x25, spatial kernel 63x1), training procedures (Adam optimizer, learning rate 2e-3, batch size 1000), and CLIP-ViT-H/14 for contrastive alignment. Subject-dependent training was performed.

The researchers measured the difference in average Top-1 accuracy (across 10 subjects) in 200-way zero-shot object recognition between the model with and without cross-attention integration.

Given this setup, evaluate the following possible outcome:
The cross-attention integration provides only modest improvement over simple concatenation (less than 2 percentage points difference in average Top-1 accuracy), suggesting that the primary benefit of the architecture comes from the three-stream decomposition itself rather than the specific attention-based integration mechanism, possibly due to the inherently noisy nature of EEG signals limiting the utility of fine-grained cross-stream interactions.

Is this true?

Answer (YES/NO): NO